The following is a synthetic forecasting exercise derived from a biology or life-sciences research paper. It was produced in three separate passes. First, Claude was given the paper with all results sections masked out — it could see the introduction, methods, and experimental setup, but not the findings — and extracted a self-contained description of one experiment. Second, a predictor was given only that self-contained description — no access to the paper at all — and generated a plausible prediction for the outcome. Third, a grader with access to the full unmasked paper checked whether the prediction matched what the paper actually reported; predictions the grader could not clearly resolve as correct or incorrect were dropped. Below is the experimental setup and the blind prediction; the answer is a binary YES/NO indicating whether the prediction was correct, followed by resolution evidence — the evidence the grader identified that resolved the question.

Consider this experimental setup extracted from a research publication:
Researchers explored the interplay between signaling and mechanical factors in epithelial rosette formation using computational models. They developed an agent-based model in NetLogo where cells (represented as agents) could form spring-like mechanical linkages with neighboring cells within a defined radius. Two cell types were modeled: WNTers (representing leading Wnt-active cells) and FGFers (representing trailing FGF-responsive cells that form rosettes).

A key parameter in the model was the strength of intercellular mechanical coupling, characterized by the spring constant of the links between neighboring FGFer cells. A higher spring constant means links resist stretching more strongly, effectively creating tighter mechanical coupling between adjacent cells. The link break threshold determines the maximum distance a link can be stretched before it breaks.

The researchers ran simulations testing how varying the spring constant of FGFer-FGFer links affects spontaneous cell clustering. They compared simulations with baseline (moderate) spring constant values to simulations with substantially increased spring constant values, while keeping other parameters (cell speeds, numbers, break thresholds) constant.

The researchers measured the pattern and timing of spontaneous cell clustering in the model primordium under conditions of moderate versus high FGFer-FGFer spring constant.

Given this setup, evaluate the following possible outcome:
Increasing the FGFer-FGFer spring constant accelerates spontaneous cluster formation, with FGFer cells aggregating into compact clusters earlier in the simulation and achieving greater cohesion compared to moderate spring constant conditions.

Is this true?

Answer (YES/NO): YES